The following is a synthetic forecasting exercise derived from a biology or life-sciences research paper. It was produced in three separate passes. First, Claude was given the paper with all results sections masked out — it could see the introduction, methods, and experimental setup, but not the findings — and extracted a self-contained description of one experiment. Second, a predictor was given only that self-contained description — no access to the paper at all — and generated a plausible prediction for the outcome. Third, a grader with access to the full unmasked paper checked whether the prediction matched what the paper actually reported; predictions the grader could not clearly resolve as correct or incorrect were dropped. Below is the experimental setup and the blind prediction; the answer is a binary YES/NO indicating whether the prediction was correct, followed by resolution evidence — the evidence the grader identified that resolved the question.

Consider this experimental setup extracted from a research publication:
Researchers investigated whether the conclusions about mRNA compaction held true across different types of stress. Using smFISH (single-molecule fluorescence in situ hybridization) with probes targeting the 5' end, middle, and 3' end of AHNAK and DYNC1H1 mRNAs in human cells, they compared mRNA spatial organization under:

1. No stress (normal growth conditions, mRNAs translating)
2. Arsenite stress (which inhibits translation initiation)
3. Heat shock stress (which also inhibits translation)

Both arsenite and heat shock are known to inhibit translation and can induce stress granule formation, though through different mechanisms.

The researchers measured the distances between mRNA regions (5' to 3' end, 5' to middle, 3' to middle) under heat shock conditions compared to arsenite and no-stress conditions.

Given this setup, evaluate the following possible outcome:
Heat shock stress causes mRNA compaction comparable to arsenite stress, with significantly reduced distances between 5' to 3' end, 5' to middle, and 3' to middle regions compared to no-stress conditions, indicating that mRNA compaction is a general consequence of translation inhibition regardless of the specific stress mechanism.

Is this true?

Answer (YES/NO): YES